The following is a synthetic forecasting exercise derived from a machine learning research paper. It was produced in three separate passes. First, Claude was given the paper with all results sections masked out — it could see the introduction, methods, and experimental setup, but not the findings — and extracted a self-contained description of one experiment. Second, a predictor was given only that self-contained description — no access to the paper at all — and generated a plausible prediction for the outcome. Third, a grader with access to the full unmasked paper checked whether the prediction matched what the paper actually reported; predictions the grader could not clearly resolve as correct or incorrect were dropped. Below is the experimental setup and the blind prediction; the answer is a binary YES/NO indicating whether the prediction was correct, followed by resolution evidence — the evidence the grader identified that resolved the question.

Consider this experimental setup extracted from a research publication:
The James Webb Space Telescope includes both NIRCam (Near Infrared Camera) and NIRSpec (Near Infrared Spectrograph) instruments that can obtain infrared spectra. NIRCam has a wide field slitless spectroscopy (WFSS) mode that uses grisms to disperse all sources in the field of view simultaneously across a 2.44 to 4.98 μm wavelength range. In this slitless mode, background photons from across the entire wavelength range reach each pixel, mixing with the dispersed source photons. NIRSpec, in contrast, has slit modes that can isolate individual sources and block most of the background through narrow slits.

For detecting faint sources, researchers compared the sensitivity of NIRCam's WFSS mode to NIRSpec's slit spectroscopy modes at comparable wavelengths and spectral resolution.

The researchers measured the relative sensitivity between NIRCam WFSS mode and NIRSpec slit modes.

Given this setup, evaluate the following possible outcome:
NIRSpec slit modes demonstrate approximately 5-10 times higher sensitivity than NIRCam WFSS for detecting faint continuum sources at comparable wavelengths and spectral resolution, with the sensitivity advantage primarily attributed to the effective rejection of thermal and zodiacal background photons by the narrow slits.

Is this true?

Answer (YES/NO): YES